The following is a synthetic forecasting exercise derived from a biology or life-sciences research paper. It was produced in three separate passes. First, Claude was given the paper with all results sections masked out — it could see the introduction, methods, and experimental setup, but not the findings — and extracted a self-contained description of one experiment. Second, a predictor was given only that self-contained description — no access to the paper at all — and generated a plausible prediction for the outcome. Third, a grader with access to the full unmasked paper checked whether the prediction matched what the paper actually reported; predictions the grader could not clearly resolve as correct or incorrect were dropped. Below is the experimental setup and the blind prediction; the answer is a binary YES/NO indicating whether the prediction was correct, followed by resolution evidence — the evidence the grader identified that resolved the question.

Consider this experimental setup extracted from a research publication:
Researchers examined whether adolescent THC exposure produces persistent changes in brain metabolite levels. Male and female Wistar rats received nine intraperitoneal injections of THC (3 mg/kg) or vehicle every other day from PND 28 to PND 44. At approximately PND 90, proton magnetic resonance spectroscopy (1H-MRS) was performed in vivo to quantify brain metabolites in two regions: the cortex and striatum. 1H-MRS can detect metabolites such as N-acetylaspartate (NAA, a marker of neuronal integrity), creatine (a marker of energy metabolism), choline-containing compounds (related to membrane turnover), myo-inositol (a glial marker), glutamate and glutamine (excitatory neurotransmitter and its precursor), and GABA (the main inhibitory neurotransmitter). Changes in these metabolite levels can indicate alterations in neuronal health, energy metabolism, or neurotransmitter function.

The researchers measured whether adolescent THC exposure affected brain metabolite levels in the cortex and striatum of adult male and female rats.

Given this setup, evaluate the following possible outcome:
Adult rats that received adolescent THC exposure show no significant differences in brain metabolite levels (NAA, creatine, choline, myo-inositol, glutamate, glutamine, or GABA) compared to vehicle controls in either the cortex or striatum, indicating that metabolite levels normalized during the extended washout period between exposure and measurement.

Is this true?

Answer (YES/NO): NO